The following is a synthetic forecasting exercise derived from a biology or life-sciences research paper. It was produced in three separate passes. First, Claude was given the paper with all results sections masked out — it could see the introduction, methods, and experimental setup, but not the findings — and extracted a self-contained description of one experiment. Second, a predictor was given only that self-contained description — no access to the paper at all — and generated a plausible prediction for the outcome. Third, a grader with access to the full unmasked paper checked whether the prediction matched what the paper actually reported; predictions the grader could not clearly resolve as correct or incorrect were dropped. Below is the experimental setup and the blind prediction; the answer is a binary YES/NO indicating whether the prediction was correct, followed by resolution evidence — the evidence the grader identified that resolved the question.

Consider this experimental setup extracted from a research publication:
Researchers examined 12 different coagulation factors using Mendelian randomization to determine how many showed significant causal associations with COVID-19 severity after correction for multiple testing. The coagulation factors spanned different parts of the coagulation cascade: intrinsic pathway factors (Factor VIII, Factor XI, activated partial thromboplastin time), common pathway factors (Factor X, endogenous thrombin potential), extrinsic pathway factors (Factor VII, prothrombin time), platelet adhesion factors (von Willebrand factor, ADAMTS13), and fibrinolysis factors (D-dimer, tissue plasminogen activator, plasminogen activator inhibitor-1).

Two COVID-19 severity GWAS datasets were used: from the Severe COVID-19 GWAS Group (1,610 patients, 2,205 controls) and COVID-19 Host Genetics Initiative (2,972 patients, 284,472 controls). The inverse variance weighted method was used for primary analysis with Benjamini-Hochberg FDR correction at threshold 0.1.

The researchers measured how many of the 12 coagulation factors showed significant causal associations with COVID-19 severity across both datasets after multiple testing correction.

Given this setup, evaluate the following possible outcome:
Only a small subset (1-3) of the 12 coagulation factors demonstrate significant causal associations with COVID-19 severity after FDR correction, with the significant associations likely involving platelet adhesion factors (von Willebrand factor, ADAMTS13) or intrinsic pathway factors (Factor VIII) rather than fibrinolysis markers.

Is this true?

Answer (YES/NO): YES